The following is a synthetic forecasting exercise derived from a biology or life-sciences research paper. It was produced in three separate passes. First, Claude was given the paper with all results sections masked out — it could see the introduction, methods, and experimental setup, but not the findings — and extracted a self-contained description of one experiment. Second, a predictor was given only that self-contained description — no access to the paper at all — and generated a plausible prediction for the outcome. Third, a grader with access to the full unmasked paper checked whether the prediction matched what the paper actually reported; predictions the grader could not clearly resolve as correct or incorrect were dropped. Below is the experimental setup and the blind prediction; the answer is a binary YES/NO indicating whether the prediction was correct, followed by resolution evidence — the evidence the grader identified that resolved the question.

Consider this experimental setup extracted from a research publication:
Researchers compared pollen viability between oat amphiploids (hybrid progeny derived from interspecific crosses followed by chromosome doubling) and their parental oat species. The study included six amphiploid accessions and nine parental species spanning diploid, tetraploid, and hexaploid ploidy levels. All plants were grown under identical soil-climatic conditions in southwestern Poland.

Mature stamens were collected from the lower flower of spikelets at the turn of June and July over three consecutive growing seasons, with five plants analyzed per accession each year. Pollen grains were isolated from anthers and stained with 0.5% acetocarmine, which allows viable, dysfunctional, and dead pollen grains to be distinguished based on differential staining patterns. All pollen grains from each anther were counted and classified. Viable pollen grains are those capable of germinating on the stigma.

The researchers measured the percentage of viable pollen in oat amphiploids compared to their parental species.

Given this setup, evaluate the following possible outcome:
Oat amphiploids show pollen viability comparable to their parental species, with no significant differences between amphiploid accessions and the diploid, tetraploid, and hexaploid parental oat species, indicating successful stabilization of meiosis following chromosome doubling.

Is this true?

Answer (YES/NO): NO